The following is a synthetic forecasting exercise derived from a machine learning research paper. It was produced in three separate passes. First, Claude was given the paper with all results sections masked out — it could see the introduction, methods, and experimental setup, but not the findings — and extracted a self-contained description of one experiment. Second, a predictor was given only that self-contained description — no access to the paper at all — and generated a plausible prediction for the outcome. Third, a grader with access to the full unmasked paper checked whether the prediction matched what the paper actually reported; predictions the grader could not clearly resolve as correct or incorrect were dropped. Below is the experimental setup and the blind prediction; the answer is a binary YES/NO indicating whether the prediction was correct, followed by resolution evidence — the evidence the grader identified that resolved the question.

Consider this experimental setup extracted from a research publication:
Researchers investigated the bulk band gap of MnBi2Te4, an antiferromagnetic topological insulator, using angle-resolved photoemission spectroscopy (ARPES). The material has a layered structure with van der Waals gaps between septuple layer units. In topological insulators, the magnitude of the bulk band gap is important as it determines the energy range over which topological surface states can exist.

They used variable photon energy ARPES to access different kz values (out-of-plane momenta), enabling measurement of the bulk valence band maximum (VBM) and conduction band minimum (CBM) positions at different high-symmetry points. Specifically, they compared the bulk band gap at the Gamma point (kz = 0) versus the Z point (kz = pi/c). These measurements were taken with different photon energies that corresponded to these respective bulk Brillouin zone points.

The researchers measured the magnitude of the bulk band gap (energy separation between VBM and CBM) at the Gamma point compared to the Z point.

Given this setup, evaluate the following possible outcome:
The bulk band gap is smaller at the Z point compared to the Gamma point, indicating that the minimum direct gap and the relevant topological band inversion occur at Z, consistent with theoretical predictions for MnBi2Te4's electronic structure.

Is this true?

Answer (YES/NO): NO